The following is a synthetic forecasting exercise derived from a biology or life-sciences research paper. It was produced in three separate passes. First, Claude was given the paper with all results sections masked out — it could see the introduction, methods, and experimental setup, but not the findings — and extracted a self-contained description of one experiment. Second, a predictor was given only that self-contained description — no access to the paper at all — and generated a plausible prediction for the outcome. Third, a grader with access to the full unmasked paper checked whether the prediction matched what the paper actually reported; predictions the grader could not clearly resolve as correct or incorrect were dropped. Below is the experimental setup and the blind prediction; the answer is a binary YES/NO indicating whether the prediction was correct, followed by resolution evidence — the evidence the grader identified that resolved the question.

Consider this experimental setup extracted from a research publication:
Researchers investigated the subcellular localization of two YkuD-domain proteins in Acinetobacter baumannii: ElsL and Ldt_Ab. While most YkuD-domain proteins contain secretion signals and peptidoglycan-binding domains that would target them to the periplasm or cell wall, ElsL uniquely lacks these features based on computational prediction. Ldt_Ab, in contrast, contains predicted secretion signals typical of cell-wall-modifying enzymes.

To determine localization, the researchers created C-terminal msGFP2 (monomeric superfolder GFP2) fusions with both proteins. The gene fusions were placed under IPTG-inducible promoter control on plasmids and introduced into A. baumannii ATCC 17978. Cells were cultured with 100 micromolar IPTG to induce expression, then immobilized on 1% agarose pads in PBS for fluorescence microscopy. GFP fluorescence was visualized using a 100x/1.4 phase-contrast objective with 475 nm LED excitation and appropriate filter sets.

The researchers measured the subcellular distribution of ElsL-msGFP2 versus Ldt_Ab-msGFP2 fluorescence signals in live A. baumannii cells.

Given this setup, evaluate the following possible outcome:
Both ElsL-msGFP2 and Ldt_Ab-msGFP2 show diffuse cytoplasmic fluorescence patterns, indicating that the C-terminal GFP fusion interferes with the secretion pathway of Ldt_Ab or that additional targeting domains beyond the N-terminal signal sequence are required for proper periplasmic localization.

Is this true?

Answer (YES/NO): NO